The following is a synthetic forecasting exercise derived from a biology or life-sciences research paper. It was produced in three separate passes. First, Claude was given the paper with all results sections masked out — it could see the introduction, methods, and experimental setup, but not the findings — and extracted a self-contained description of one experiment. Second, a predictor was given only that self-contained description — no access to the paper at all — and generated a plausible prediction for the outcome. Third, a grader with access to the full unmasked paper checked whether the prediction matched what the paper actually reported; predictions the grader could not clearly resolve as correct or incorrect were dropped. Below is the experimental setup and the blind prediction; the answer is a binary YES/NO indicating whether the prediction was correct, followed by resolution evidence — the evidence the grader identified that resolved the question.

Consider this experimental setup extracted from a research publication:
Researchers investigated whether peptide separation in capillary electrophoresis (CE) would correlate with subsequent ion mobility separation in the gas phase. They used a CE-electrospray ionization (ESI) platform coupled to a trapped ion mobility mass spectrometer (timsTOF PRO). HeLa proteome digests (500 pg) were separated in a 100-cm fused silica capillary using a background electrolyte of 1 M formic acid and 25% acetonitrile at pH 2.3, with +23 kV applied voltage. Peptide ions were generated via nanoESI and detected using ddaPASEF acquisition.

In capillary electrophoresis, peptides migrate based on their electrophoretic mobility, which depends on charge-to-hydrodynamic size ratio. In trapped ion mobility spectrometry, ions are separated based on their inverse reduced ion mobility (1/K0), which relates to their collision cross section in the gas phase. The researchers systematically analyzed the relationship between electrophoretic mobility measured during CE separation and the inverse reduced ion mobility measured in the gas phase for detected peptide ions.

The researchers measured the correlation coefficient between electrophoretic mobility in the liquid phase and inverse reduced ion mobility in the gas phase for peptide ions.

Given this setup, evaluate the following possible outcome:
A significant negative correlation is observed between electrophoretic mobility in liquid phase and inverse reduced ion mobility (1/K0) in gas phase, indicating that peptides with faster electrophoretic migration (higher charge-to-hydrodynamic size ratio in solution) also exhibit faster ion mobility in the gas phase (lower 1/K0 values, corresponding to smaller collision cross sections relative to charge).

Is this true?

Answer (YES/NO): NO